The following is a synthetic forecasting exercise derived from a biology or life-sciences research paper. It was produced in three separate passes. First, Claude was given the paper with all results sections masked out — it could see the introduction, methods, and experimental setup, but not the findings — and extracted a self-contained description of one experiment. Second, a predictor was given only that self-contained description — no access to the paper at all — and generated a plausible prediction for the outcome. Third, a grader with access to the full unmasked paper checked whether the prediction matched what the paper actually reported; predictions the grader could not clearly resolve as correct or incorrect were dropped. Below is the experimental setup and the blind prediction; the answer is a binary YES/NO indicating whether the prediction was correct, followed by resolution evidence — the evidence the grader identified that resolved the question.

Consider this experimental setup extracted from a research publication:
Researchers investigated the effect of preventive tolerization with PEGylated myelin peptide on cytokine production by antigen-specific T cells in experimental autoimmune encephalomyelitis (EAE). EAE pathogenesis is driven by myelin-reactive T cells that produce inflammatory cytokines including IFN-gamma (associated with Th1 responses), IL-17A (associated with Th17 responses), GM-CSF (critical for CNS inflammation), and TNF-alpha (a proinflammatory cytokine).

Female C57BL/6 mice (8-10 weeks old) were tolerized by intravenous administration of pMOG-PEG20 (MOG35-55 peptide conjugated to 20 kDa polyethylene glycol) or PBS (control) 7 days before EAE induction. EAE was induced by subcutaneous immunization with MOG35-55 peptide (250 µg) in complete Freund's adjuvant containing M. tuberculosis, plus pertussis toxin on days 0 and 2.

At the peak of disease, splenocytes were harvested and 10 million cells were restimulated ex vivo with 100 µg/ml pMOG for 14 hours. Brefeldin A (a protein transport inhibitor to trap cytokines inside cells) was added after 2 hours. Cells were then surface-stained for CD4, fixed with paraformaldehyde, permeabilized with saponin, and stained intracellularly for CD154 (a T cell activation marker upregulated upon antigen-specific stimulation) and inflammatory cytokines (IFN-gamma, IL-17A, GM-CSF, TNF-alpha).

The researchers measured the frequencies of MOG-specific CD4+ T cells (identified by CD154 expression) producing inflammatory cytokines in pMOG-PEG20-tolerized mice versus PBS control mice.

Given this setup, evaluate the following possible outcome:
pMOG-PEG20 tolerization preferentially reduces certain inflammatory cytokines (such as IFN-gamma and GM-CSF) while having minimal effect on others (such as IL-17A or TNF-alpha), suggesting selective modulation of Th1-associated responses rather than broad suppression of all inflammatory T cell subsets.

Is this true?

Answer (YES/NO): NO